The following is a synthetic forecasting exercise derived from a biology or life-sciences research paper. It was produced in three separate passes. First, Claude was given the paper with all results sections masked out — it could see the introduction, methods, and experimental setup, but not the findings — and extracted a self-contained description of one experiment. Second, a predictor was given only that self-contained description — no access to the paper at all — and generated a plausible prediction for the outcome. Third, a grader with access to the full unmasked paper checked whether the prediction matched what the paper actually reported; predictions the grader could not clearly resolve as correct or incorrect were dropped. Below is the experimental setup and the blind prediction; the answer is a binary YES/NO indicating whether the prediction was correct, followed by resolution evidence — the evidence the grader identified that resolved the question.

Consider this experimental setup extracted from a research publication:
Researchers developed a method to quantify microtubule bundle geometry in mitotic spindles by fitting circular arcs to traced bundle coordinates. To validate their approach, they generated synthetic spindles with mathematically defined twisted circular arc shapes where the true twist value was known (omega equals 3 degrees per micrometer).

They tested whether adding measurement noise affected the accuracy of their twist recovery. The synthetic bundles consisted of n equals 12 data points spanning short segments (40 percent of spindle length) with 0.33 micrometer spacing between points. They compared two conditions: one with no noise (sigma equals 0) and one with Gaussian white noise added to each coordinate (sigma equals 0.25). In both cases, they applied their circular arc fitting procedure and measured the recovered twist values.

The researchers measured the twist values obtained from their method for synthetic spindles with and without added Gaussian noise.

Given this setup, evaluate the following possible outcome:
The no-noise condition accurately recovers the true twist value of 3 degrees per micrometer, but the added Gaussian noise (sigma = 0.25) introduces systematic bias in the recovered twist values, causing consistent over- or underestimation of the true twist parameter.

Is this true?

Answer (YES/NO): NO